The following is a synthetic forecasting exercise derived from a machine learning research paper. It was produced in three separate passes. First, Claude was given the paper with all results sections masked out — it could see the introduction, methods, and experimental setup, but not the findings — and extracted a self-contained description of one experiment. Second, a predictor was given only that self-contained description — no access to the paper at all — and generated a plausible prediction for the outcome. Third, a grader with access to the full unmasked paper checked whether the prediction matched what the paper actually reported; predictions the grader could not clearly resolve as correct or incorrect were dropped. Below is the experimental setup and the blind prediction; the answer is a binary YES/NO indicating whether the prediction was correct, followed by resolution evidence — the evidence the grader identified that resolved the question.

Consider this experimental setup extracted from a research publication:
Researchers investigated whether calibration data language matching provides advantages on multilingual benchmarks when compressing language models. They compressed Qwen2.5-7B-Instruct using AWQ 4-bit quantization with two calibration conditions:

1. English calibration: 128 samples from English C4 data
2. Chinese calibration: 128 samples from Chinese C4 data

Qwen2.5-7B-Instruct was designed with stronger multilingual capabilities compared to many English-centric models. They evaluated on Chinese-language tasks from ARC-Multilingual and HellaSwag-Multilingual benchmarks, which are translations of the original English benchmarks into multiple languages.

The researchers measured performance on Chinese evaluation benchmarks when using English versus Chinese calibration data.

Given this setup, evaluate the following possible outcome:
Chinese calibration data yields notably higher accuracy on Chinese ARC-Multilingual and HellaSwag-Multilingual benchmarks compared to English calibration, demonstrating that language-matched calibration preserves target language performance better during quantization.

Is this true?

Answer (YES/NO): YES